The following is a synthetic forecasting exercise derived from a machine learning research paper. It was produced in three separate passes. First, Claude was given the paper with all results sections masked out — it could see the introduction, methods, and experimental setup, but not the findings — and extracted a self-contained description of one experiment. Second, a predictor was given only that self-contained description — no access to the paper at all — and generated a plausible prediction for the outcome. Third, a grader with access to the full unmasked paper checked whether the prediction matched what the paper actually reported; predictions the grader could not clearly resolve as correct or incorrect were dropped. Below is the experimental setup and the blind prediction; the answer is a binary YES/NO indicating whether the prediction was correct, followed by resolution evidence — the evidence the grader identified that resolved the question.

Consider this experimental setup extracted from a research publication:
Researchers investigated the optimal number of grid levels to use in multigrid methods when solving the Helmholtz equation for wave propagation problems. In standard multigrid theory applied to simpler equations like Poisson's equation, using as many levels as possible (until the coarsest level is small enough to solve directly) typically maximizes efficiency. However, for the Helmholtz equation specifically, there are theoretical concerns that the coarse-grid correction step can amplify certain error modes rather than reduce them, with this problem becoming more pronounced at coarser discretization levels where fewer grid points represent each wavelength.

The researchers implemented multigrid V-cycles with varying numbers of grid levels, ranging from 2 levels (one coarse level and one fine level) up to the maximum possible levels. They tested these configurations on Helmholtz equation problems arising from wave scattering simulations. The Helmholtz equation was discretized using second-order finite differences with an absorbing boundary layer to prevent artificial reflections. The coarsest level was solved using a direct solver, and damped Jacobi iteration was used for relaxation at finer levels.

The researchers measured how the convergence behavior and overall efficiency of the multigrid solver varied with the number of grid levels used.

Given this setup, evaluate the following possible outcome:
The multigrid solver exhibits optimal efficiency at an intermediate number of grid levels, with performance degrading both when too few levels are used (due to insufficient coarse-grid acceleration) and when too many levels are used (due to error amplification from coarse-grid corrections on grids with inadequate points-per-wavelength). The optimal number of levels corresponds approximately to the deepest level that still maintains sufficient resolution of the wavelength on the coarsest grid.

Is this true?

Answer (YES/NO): NO